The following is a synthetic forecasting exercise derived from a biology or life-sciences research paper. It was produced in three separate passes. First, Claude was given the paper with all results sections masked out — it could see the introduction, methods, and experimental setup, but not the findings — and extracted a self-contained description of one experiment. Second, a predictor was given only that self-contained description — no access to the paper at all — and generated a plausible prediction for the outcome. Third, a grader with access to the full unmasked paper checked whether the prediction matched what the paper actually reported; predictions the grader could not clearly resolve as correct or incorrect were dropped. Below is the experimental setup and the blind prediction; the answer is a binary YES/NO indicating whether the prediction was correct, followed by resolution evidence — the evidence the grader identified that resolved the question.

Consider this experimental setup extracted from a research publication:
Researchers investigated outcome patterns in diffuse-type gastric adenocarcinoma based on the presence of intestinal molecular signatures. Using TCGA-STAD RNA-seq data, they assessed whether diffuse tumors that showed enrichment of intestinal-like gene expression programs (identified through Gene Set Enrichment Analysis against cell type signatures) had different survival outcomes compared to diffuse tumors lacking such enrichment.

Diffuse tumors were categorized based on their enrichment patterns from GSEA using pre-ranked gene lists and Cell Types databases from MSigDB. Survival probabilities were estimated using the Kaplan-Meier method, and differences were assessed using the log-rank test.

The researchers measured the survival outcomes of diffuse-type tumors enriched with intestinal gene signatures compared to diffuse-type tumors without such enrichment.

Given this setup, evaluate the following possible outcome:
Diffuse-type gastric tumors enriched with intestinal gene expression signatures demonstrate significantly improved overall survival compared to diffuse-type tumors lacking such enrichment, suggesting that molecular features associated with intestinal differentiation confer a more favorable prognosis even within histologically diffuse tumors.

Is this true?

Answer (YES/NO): NO